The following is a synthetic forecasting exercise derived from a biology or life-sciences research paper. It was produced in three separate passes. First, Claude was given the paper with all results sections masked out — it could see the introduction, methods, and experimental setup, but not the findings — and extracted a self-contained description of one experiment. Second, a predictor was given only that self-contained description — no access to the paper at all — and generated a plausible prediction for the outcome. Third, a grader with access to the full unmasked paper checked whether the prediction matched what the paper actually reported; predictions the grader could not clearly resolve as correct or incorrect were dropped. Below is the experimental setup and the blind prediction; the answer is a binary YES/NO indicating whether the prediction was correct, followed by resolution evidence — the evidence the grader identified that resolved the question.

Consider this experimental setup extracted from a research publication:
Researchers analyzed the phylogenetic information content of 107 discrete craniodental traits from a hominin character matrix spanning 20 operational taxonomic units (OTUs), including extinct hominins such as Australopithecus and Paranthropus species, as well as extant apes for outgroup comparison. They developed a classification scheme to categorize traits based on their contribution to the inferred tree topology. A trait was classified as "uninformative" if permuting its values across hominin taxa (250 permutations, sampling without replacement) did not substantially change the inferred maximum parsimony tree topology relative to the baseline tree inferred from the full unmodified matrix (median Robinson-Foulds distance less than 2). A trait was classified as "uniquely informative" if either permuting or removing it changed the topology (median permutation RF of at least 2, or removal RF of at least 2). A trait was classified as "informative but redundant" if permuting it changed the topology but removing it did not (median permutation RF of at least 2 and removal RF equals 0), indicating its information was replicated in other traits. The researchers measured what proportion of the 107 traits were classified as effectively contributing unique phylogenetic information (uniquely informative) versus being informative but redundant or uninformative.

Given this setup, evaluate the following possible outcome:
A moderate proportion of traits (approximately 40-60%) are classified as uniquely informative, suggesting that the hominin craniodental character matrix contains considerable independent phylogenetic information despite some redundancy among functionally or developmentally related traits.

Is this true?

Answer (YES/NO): NO